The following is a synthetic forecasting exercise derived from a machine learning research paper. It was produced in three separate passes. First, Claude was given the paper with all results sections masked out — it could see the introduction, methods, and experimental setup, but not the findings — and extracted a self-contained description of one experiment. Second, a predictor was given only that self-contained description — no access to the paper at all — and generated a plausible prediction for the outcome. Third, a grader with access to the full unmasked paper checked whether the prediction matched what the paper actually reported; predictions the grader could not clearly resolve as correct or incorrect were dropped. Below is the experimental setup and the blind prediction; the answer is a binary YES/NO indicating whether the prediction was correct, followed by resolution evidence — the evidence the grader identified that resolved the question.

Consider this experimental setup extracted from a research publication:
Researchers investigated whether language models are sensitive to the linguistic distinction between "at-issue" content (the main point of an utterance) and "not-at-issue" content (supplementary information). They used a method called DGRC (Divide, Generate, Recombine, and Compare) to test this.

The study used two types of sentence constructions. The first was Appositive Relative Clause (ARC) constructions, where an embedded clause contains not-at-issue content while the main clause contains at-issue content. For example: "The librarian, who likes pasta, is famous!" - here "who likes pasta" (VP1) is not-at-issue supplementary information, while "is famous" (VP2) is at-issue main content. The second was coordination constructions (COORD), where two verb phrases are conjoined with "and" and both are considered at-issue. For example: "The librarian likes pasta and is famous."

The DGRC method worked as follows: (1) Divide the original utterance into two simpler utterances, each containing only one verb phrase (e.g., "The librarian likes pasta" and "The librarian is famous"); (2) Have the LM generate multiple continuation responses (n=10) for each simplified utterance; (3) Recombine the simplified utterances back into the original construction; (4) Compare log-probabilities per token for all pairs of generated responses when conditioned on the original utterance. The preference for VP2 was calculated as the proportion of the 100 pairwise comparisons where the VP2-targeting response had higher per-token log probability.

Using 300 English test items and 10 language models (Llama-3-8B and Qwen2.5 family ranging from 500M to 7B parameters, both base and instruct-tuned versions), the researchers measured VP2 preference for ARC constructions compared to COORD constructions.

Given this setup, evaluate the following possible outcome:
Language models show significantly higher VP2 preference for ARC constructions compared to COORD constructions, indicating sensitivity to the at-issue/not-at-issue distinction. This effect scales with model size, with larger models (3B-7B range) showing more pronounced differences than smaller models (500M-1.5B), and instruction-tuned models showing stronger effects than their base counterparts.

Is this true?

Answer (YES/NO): NO